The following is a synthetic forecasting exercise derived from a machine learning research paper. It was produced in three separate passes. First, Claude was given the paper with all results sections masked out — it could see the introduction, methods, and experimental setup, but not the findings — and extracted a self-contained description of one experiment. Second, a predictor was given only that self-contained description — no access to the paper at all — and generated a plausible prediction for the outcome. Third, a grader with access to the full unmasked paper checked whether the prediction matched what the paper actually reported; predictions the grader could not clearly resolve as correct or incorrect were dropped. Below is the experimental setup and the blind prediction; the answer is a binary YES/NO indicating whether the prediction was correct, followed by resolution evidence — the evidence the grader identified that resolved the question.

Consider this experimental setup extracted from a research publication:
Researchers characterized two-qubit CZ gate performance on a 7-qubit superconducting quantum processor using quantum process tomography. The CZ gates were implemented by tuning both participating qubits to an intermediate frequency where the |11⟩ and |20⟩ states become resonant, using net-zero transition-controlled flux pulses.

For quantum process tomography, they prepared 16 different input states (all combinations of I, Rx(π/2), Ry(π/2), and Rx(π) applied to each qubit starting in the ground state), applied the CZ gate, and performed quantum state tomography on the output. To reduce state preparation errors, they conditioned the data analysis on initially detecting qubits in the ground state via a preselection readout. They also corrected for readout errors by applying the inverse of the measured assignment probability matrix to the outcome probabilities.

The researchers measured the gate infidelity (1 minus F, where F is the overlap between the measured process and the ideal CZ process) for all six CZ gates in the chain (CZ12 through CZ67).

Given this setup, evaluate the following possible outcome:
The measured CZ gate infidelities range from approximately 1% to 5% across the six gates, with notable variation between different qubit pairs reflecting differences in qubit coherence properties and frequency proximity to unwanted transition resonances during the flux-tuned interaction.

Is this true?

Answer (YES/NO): NO